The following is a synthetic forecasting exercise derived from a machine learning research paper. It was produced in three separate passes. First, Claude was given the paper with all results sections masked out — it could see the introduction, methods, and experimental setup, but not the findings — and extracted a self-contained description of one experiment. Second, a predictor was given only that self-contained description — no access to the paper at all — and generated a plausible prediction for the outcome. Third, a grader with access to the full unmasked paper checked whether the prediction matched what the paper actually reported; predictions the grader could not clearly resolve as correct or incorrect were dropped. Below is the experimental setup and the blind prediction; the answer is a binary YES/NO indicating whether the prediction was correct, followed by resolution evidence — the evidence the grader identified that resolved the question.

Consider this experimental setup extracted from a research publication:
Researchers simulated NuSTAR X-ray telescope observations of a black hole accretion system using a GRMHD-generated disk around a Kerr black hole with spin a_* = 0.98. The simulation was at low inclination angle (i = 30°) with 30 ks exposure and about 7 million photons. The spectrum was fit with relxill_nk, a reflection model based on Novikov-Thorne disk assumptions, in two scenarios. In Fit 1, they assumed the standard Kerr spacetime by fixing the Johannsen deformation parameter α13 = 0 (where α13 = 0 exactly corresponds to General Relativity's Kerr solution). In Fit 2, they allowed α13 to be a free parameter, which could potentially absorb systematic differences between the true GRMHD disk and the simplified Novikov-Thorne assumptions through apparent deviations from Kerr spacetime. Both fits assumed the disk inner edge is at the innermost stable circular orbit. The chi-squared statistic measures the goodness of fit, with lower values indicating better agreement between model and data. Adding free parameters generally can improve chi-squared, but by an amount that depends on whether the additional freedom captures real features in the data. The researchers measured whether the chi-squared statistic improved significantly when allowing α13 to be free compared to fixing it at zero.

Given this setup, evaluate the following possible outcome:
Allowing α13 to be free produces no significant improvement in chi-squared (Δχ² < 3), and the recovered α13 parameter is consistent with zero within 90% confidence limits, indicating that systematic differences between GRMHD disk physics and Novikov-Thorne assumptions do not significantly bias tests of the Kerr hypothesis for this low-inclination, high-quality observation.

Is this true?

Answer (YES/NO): YES